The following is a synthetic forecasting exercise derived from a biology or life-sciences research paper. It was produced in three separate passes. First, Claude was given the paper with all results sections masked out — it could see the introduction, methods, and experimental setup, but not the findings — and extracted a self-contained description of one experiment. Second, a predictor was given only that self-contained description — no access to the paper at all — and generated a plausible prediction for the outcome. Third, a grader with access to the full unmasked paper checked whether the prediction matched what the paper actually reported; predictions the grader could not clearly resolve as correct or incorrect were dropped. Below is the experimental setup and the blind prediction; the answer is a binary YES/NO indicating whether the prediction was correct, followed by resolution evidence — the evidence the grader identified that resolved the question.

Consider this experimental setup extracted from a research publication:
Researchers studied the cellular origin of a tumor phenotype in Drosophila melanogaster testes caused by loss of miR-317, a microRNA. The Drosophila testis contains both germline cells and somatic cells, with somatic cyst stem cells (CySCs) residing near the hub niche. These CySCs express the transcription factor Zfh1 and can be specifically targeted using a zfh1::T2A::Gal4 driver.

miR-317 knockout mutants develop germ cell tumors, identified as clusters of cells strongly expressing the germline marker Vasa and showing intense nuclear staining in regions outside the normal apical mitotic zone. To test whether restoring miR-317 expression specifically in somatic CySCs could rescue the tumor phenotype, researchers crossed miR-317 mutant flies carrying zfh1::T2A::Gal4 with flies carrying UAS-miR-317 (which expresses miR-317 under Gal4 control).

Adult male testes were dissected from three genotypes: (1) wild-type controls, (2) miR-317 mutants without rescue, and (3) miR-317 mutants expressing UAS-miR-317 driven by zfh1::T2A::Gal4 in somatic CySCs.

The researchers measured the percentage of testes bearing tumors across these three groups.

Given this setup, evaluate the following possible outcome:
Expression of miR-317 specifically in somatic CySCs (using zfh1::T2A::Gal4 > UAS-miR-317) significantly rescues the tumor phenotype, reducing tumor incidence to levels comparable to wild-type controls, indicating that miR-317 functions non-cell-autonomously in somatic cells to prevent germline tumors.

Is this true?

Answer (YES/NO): NO